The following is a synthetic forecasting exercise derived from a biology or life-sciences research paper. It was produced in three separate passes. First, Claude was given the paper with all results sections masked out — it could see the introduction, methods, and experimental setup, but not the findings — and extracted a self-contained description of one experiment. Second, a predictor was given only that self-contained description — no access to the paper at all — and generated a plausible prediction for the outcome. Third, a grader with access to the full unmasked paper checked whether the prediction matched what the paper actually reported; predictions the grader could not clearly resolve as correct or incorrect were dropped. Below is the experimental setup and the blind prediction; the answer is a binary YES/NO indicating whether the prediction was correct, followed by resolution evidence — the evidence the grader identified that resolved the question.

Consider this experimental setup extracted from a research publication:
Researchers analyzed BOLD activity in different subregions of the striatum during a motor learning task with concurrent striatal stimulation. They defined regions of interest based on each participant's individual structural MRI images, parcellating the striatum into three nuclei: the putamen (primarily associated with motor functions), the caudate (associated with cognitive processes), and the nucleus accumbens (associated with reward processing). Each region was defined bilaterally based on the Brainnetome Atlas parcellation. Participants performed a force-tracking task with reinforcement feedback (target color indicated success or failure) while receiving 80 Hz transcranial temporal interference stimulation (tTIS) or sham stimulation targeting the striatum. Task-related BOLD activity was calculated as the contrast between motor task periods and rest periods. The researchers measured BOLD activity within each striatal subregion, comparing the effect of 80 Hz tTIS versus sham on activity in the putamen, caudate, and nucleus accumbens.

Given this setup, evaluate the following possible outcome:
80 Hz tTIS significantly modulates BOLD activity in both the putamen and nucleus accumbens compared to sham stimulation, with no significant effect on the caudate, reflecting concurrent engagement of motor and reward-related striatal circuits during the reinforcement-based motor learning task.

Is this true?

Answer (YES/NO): NO